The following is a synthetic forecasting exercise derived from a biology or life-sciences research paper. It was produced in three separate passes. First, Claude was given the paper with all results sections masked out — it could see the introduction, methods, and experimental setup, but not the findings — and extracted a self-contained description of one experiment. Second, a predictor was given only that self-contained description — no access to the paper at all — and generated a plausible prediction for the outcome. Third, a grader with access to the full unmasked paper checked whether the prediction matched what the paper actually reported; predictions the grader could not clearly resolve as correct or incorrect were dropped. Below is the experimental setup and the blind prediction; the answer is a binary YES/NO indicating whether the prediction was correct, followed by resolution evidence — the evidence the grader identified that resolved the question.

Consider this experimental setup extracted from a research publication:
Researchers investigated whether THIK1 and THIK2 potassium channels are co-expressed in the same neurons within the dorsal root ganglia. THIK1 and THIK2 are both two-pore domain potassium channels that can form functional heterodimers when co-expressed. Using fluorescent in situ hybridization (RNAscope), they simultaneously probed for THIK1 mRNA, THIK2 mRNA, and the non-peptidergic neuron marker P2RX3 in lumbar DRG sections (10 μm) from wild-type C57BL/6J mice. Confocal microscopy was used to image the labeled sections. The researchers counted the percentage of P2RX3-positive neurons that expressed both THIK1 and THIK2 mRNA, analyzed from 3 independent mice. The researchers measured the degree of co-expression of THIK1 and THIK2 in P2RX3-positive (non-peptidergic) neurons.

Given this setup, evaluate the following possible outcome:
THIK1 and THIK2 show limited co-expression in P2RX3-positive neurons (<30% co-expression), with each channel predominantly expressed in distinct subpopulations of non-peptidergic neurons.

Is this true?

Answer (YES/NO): NO